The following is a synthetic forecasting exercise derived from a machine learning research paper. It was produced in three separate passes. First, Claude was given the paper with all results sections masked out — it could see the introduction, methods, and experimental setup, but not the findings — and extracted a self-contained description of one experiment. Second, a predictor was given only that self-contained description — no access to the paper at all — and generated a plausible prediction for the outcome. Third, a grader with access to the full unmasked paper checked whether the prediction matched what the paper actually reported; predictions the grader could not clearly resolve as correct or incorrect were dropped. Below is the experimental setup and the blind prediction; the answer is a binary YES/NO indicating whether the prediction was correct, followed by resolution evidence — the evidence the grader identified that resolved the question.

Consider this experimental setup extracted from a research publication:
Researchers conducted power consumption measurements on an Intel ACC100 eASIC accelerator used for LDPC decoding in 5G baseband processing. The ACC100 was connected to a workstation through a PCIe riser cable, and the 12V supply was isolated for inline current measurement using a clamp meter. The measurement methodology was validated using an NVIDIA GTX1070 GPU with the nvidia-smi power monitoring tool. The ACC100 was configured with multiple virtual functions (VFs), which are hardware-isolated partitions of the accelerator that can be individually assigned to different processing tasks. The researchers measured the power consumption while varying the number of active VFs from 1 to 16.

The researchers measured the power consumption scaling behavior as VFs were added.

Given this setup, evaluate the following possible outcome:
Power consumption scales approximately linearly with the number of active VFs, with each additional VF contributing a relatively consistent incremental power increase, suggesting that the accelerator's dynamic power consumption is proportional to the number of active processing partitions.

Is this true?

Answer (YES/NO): YES